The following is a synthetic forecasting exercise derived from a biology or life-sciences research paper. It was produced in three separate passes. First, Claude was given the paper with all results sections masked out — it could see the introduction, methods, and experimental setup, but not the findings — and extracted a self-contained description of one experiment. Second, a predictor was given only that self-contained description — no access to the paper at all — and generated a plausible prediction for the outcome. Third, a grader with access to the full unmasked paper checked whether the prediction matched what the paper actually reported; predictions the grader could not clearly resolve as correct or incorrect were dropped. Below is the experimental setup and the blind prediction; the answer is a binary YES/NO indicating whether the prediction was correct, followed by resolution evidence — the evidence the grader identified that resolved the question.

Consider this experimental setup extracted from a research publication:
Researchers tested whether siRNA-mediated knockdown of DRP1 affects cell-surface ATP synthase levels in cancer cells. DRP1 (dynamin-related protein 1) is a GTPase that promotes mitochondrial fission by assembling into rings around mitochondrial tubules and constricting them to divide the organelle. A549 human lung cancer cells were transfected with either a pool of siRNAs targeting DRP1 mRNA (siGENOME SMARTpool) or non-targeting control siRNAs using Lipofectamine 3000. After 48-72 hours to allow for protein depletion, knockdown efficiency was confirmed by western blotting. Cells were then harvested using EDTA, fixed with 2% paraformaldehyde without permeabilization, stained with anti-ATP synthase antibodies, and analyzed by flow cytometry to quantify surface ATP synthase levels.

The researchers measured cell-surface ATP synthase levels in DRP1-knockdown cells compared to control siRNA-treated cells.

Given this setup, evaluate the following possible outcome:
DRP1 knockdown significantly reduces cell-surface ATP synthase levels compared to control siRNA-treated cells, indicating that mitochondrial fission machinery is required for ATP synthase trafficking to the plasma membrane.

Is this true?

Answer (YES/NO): YES